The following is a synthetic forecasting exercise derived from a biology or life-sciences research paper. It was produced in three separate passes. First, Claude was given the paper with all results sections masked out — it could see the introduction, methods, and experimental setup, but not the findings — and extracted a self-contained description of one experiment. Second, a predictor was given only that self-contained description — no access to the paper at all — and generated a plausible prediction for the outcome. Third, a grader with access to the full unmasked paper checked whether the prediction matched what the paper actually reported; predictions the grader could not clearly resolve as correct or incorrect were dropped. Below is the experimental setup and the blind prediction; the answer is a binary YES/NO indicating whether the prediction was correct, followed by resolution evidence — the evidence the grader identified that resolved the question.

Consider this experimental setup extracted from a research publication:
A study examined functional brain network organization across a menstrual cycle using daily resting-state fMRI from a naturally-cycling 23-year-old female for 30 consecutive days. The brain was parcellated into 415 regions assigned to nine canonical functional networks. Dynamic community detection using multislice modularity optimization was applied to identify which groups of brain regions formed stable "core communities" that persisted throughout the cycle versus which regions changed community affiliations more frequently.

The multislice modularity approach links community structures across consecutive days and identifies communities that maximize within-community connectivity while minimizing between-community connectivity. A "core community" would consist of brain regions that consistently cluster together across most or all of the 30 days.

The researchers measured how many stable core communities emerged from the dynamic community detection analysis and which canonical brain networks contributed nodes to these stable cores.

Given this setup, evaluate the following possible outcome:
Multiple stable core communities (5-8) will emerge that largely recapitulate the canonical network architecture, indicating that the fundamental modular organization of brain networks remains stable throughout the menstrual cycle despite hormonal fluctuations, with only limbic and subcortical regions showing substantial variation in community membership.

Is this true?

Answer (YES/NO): NO